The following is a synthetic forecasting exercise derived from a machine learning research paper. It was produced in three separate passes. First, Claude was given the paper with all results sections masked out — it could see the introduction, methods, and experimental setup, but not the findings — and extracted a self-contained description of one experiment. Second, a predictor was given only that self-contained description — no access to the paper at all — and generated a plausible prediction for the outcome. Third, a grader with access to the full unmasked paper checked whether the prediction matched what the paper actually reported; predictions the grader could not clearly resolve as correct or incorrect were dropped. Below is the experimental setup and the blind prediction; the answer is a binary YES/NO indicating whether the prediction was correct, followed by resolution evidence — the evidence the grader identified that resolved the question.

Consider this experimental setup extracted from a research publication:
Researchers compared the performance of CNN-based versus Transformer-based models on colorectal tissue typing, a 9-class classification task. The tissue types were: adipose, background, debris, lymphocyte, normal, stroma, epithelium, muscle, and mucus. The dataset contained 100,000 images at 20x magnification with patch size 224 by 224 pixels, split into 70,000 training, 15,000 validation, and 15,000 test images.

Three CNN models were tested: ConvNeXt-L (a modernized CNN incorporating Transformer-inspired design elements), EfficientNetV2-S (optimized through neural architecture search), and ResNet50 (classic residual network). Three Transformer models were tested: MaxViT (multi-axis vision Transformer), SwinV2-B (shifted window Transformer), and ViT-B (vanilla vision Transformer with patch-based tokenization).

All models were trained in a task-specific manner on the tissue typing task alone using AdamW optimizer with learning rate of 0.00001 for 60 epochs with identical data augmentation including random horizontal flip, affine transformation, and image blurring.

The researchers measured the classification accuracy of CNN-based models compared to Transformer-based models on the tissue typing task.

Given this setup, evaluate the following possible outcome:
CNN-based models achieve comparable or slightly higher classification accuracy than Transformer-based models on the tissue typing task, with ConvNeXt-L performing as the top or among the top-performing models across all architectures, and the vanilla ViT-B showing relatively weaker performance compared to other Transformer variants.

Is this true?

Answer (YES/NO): YES